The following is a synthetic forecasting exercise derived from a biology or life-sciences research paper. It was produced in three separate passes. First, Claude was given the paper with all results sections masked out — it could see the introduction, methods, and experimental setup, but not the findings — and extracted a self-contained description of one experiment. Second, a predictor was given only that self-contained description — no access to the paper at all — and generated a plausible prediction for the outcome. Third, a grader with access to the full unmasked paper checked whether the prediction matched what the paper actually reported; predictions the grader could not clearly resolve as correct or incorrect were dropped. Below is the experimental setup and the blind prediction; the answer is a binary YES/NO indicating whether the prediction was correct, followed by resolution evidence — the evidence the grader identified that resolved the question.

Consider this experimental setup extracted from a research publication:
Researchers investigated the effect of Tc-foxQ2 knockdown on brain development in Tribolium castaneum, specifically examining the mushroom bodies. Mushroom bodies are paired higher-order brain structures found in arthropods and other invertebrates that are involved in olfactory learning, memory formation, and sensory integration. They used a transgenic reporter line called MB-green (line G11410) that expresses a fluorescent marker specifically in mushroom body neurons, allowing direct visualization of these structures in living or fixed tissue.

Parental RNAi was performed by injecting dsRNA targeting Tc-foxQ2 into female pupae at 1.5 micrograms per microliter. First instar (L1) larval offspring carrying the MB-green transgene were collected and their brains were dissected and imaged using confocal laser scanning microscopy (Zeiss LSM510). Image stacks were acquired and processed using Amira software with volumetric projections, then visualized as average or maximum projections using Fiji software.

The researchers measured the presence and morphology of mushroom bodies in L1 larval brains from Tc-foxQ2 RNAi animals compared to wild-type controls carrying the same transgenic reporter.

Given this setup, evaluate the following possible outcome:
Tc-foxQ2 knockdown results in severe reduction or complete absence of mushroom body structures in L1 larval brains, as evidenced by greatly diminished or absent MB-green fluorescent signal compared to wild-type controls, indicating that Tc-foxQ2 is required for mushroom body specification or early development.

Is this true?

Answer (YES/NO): YES